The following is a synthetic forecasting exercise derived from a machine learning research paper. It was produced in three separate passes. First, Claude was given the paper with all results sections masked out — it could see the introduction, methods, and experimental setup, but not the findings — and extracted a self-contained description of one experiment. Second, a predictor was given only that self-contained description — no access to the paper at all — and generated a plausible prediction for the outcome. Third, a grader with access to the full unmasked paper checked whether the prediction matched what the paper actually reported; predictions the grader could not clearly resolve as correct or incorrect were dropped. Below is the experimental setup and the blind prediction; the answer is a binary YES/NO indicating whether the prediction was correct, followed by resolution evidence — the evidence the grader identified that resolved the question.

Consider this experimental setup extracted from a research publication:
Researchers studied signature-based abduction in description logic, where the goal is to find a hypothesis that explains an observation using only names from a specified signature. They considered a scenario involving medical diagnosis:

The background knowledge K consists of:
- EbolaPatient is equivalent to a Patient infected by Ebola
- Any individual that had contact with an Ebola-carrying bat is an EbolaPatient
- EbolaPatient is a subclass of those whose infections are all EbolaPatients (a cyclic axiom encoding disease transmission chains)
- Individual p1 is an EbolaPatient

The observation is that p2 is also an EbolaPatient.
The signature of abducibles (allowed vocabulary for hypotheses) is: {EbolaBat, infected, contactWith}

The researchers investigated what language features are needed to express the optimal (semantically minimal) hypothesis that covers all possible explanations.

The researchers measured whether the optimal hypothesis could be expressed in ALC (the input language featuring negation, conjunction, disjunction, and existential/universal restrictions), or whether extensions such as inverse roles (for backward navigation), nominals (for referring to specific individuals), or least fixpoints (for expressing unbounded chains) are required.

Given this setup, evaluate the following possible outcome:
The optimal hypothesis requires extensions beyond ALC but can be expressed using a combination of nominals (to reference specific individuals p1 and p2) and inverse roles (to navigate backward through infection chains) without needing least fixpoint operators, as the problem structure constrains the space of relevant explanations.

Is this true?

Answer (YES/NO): NO